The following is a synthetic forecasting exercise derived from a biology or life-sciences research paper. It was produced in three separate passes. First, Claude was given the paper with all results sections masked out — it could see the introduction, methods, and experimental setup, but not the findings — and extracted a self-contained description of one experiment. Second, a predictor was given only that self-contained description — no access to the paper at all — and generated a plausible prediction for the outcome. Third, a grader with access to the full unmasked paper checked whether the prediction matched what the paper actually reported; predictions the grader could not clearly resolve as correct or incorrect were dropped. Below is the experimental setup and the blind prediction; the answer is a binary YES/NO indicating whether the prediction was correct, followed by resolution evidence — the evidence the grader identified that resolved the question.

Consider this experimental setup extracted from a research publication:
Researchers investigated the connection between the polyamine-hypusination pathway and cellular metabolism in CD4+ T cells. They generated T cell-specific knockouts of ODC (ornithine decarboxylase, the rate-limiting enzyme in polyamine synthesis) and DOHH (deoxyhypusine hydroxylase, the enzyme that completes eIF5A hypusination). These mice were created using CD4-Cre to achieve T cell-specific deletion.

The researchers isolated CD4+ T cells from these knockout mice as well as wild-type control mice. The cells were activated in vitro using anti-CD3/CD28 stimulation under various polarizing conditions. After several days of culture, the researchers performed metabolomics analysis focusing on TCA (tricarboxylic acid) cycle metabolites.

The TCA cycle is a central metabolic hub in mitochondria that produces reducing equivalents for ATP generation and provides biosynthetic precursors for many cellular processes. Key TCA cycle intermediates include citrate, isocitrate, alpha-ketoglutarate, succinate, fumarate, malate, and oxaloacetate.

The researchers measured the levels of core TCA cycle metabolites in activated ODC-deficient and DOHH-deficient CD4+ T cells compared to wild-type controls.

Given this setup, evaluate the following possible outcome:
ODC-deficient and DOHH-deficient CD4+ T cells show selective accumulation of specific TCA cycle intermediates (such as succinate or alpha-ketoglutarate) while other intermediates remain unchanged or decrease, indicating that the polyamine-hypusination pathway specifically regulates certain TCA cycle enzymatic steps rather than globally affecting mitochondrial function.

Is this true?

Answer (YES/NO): NO